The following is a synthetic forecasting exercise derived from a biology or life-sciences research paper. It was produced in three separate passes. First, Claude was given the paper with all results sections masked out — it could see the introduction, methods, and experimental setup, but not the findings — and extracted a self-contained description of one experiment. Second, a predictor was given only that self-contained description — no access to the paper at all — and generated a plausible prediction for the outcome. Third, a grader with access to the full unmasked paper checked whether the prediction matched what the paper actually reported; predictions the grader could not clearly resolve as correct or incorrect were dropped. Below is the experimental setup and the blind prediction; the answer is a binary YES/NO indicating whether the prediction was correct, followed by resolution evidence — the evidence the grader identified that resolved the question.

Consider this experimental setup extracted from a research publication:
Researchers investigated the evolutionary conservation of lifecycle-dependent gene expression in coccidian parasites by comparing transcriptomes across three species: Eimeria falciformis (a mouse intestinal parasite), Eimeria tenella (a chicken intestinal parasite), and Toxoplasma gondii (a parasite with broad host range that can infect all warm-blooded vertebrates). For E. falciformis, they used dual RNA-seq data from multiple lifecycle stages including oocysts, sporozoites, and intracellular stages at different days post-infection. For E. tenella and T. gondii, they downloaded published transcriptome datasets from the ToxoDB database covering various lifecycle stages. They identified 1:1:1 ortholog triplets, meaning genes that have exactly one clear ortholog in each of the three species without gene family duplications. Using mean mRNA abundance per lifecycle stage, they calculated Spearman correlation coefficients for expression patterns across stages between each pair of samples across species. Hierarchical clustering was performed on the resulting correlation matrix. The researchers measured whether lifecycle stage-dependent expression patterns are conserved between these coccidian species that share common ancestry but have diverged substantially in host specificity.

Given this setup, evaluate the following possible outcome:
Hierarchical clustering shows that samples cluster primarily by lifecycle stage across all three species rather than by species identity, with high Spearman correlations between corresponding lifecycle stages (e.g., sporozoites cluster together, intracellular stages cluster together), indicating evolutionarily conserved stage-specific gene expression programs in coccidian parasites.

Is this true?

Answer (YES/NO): NO